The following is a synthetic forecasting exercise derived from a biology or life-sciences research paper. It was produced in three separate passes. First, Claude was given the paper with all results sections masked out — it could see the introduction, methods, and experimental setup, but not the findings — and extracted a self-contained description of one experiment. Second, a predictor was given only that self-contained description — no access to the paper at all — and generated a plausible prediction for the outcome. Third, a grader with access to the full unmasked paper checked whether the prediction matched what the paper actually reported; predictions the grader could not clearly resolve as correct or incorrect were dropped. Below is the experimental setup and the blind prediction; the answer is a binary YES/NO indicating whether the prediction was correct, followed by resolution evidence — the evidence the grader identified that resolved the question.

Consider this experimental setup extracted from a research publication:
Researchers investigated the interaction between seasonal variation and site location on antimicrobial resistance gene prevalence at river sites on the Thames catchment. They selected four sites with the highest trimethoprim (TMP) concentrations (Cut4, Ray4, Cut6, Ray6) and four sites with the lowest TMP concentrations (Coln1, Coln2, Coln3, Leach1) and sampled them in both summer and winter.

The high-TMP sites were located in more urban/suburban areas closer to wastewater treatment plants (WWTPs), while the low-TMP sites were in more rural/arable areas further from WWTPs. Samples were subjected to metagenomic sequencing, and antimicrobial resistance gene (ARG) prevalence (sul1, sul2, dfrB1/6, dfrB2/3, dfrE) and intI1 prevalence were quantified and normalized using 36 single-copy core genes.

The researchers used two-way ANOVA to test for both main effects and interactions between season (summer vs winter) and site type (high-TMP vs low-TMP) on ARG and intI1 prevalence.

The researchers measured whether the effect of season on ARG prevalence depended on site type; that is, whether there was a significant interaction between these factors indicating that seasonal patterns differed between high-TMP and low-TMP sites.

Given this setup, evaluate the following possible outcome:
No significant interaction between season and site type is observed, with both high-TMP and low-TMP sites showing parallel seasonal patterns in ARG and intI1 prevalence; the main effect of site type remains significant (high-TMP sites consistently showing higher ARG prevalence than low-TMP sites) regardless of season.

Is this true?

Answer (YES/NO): NO